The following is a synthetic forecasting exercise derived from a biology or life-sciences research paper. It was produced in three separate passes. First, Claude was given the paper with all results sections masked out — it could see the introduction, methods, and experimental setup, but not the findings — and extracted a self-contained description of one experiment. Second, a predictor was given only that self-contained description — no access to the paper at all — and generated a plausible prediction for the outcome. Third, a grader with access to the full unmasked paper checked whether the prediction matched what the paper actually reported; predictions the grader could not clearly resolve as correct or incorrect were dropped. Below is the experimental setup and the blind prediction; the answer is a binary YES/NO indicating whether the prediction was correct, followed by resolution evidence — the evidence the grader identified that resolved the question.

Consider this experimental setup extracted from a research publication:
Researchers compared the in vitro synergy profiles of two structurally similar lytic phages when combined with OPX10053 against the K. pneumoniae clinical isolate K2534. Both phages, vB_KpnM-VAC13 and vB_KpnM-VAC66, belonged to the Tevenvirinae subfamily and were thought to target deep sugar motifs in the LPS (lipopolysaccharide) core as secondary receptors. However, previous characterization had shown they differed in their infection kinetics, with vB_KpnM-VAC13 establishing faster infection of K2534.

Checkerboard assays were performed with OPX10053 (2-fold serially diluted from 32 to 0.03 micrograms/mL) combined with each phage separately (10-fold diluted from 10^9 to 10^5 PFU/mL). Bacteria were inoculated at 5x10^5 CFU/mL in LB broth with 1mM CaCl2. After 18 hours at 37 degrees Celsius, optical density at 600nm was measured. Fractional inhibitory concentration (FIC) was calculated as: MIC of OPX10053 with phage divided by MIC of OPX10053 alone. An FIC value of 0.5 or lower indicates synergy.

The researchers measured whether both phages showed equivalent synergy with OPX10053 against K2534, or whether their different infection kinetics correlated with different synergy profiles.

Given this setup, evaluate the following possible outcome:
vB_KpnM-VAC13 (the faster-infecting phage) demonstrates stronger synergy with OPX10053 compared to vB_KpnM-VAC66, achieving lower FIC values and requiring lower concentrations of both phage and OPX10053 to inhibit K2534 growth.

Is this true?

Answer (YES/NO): YES